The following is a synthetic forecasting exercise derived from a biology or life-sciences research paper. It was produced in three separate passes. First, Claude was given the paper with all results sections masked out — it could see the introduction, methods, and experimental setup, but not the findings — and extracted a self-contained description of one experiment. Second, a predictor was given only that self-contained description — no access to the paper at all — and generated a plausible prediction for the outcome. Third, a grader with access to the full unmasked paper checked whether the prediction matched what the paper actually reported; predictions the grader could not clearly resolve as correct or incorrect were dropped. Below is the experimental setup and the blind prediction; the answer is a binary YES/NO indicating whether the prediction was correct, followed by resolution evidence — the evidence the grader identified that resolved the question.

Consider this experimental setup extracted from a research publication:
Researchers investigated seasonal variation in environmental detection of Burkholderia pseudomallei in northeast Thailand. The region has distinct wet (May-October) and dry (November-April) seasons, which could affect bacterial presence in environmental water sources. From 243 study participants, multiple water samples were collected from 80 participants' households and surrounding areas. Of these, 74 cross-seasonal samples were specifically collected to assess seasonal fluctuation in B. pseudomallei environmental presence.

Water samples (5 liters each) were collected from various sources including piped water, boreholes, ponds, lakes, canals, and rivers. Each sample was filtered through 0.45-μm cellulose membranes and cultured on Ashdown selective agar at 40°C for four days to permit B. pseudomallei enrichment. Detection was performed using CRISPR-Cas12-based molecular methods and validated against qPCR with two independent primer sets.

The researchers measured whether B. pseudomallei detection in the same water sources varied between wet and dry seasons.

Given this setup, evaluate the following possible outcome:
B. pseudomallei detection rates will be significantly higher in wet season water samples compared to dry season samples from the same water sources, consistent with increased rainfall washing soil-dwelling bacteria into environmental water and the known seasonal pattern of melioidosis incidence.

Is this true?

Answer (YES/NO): YES